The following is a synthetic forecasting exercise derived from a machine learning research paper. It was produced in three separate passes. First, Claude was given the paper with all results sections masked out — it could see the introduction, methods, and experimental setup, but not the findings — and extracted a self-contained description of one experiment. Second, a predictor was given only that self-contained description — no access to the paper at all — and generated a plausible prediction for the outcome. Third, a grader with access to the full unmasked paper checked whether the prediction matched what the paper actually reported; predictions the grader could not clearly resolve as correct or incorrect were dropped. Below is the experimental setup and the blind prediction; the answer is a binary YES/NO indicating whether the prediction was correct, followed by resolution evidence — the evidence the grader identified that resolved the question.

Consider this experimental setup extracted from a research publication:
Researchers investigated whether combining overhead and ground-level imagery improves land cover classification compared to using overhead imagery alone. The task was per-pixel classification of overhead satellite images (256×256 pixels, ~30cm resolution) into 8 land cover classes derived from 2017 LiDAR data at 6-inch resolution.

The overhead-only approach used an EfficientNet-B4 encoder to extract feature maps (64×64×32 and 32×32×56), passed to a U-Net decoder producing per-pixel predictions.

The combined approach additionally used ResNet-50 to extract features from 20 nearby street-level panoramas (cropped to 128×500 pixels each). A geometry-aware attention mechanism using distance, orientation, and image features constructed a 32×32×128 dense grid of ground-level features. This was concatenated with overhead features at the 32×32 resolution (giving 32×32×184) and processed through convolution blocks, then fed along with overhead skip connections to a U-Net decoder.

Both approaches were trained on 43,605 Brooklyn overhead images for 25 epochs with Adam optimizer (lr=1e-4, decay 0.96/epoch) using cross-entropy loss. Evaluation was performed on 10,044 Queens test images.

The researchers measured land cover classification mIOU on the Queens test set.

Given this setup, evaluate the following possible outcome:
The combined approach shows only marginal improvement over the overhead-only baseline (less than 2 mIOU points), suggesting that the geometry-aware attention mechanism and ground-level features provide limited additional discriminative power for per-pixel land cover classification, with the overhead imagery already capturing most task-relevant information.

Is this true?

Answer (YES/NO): NO